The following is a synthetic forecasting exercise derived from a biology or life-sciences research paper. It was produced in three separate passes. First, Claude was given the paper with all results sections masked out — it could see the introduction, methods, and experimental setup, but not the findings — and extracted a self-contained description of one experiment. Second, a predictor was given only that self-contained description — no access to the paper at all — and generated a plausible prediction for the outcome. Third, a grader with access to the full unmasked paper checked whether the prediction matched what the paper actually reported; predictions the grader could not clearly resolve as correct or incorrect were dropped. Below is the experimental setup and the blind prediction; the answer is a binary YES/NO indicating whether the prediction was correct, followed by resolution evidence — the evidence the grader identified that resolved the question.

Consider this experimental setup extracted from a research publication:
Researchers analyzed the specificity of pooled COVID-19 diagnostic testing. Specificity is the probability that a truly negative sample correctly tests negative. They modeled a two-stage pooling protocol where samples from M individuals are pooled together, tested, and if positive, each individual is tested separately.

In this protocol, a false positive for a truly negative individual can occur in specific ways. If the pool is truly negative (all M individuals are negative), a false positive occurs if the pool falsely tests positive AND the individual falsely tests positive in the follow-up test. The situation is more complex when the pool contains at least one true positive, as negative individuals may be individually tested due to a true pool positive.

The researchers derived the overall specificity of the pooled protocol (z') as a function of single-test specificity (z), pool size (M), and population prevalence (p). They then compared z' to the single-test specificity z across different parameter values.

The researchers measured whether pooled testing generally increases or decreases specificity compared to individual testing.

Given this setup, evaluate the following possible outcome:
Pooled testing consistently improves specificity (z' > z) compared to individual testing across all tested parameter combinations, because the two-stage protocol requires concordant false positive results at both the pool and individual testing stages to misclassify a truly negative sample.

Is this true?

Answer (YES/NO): YES